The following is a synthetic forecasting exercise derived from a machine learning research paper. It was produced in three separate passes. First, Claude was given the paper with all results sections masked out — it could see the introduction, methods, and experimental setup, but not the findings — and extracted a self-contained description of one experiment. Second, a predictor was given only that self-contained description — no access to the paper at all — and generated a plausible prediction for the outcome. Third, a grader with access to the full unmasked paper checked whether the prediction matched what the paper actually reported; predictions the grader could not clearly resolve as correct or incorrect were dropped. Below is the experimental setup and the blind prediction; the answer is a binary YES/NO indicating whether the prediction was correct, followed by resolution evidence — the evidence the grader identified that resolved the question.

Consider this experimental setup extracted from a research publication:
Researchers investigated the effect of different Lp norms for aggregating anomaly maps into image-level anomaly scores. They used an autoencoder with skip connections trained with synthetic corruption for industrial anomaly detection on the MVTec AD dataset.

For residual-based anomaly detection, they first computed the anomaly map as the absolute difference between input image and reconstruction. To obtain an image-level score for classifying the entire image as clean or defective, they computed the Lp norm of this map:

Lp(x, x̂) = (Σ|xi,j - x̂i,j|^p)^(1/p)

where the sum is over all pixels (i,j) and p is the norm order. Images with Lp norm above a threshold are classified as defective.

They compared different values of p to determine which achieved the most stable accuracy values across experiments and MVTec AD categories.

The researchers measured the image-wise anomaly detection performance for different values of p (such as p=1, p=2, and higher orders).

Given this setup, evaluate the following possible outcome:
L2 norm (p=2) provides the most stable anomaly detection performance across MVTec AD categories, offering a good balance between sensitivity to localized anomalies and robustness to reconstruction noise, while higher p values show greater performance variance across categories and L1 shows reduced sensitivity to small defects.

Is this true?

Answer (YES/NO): YES